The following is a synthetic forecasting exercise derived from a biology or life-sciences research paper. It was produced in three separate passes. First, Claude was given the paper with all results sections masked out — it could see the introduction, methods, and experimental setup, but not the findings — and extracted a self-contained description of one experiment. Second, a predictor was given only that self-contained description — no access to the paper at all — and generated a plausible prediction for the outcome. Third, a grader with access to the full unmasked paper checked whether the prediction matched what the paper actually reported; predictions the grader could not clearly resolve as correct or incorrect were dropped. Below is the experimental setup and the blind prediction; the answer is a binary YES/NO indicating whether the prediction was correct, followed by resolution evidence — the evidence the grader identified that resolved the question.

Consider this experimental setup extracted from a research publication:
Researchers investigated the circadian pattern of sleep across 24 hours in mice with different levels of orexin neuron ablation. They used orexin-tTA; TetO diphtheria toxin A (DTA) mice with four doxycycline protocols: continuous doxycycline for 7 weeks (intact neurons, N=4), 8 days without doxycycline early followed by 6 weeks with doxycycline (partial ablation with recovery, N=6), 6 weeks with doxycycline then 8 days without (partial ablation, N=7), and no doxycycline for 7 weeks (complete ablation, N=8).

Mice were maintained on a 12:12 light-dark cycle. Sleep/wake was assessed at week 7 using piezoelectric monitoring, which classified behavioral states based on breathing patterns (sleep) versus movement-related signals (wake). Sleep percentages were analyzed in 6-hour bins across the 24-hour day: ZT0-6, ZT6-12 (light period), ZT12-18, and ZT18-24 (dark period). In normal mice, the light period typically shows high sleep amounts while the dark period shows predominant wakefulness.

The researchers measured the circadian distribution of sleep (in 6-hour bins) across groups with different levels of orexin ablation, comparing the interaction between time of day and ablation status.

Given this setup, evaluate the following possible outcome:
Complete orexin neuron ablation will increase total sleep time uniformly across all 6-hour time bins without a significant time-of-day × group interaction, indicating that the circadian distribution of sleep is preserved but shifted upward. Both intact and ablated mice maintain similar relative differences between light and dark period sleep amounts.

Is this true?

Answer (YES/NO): NO